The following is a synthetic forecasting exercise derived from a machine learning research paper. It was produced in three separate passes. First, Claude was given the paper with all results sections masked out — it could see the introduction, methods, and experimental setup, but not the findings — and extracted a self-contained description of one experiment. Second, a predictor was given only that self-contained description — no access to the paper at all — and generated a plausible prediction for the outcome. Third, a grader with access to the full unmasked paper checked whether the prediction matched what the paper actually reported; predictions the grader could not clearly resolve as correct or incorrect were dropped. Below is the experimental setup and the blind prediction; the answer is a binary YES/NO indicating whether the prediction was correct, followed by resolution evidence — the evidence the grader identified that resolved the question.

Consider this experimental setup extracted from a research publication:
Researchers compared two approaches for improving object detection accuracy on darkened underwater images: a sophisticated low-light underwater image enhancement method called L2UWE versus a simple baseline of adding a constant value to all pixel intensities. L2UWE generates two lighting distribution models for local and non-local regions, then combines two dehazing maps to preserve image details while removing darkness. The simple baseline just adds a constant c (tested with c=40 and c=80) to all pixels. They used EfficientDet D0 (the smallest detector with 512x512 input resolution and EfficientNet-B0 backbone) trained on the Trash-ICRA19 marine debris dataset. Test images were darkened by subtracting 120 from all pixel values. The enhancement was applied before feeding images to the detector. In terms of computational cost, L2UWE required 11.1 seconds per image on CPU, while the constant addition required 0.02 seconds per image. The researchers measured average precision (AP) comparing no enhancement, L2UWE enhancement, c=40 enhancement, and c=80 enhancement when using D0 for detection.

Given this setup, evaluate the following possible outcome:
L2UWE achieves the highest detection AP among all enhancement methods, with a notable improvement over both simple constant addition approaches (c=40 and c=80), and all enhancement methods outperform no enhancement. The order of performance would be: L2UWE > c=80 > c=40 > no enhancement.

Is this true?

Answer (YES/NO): NO